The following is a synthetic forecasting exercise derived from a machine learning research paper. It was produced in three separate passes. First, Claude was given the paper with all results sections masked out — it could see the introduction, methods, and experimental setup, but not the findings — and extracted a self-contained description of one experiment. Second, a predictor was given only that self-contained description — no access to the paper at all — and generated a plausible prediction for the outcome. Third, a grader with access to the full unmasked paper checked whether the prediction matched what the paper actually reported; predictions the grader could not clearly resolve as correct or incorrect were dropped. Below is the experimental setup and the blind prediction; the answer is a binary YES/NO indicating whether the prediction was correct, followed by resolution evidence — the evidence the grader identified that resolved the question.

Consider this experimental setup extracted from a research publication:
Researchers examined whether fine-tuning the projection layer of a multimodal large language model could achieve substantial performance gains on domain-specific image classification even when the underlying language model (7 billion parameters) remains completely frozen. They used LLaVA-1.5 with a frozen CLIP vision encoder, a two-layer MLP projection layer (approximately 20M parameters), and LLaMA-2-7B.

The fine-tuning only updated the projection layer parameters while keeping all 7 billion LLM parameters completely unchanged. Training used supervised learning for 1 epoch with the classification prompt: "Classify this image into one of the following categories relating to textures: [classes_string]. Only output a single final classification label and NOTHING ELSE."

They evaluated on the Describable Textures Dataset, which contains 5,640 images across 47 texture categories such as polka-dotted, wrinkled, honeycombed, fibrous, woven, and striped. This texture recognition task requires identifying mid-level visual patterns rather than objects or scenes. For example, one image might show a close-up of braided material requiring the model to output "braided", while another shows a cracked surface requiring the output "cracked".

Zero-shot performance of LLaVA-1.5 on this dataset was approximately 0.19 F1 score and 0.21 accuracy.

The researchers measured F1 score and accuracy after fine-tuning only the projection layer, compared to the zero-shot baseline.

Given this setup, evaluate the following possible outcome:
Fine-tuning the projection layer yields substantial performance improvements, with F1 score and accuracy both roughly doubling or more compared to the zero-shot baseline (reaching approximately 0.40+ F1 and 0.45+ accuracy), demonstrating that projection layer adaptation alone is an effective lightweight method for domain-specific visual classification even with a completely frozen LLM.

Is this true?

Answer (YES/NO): YES